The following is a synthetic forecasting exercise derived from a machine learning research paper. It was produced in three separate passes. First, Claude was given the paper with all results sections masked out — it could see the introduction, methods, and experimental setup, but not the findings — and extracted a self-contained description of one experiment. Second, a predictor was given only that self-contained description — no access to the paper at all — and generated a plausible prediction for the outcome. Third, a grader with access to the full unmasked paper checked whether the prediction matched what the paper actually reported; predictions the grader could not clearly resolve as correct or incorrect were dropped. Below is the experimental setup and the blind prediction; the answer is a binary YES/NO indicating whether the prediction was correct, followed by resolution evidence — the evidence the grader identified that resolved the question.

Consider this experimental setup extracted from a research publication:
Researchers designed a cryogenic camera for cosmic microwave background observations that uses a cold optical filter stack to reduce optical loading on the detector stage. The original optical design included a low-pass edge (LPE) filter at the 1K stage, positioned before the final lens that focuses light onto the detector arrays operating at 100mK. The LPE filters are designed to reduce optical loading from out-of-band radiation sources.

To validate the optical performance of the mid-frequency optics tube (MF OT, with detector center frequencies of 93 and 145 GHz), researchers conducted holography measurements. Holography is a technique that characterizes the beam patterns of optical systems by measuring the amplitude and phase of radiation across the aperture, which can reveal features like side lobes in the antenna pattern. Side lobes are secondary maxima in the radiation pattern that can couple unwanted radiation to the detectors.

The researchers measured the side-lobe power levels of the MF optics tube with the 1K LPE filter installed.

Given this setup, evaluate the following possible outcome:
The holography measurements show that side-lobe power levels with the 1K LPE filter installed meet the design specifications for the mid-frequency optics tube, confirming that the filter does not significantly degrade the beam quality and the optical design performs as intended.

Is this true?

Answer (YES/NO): NO